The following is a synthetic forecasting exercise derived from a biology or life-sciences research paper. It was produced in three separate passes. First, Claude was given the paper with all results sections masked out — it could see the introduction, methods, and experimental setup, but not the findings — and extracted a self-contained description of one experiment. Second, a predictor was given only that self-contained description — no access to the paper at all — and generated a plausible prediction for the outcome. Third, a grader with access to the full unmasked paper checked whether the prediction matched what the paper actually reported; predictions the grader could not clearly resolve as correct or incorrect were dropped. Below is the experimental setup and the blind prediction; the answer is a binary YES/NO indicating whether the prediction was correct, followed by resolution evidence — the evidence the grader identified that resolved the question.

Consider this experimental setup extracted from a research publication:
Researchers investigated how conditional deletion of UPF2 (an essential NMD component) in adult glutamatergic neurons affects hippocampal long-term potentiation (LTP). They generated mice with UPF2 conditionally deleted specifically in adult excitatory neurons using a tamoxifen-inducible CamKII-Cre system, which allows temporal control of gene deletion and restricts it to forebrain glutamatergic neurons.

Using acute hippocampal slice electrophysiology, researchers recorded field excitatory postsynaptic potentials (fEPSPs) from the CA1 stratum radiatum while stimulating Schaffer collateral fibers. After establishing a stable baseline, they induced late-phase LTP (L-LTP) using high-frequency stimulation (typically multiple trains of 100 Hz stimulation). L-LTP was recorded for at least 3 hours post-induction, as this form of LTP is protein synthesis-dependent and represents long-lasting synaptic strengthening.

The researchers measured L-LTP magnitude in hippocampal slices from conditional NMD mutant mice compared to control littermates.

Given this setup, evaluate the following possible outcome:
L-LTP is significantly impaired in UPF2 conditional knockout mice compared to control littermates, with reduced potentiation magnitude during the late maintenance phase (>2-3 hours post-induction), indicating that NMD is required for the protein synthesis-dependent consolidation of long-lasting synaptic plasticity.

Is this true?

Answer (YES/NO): YES